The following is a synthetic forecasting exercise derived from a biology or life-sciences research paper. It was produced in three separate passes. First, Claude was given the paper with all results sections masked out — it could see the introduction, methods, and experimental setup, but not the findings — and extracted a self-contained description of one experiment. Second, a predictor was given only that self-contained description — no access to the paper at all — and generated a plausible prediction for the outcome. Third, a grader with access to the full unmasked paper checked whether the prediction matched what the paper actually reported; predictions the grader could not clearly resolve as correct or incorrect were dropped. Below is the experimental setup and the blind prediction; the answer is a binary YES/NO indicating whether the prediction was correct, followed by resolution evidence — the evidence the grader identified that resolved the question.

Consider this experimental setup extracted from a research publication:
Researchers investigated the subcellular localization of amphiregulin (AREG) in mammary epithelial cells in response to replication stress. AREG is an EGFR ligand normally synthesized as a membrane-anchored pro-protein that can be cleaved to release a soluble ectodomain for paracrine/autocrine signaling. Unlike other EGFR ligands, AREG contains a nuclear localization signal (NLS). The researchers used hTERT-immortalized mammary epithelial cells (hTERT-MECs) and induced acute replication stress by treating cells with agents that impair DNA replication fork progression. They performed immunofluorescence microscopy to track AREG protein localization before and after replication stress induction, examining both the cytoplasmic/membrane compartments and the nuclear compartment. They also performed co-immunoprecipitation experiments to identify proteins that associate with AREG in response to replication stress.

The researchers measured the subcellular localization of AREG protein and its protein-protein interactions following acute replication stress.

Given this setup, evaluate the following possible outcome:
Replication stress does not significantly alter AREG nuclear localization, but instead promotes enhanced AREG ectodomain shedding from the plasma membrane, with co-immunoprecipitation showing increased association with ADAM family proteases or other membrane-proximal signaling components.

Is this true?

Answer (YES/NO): NO